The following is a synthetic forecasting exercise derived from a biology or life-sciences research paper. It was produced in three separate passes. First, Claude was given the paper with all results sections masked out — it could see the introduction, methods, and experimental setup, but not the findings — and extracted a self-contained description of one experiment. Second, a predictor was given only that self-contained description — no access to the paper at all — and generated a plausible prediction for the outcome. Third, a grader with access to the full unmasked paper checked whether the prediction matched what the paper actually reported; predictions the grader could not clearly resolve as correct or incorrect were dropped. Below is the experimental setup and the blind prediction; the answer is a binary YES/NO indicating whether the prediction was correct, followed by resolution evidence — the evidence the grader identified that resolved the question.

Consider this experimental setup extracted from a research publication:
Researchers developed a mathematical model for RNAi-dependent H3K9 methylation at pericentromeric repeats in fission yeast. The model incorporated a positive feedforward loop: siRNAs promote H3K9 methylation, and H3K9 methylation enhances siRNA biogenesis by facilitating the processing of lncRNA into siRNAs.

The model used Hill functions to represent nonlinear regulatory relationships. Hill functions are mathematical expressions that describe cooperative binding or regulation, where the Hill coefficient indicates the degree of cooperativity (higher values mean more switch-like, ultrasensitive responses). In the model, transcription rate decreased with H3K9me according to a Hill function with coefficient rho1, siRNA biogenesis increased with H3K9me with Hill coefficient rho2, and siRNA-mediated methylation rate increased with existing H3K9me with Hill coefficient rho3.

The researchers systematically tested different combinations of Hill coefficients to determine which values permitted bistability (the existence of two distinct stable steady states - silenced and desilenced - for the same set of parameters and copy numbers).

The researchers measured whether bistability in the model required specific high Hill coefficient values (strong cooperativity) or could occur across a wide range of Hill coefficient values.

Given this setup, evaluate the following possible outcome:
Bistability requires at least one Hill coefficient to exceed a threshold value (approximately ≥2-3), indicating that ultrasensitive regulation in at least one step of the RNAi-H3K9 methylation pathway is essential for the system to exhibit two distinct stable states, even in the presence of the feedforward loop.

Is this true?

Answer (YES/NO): NO